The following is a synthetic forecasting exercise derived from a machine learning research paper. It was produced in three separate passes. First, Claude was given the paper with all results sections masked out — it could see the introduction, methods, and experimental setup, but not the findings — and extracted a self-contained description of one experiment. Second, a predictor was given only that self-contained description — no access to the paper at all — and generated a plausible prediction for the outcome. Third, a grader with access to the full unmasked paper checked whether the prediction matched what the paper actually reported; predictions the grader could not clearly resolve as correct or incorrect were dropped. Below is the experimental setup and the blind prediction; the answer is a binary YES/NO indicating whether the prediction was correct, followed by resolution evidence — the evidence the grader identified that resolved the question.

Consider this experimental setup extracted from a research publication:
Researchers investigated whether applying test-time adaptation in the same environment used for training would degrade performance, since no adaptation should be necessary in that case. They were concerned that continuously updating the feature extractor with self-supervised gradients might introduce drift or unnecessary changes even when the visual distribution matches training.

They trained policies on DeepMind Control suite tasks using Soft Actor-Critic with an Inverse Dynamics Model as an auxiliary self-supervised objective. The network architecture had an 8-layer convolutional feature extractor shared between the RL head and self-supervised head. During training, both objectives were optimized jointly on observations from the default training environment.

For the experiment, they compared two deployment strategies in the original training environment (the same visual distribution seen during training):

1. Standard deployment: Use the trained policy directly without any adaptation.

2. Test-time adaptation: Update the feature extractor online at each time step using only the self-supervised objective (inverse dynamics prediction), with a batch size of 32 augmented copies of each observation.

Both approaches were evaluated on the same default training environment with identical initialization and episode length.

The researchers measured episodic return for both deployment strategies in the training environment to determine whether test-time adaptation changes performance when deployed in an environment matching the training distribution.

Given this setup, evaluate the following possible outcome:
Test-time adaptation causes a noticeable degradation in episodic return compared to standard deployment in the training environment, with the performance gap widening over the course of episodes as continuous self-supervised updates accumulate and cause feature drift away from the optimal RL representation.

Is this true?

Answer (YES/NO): NO